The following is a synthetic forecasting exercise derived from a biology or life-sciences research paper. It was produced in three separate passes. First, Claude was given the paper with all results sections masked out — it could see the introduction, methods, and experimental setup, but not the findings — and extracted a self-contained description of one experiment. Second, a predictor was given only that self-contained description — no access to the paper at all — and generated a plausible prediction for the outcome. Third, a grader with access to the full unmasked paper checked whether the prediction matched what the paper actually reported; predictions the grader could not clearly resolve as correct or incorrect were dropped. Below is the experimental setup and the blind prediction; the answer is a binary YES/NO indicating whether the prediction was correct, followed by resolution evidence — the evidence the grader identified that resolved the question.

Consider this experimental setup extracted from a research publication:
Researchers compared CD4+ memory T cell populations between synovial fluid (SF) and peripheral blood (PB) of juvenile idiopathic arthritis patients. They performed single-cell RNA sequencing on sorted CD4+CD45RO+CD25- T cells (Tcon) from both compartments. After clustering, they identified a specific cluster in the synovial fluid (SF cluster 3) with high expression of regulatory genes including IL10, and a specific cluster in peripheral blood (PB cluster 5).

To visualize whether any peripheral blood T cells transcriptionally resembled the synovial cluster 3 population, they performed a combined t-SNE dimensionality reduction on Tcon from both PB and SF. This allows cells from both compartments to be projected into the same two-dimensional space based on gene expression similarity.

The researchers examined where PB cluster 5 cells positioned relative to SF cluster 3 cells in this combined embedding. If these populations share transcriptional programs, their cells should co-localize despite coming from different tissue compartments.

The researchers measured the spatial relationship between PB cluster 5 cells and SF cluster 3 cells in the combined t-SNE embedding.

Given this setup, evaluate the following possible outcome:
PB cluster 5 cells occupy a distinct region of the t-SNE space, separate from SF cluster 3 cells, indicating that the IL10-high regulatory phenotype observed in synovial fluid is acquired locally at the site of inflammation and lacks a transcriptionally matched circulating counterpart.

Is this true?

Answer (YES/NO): NO